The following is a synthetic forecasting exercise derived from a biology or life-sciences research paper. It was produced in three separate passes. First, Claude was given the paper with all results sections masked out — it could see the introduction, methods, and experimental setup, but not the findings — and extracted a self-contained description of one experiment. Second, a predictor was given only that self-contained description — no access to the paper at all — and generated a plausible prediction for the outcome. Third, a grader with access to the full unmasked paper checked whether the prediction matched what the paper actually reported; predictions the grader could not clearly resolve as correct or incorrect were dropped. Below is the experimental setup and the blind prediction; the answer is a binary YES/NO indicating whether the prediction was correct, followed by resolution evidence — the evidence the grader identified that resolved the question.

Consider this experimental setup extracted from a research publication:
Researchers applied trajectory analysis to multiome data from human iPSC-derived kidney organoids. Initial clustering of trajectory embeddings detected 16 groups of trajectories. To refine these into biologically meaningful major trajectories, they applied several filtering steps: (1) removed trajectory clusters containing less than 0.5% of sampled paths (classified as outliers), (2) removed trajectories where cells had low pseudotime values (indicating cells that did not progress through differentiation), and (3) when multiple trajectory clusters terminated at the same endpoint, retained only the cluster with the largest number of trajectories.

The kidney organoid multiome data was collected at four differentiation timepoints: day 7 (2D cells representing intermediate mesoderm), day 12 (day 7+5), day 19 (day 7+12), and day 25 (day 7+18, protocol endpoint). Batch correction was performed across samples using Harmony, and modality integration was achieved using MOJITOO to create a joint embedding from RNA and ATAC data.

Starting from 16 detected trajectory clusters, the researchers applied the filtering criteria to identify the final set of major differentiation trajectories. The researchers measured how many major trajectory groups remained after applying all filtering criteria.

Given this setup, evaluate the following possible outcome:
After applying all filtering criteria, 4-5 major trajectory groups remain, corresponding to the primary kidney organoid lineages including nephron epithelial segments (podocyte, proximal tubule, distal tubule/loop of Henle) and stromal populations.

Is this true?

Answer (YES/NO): NO